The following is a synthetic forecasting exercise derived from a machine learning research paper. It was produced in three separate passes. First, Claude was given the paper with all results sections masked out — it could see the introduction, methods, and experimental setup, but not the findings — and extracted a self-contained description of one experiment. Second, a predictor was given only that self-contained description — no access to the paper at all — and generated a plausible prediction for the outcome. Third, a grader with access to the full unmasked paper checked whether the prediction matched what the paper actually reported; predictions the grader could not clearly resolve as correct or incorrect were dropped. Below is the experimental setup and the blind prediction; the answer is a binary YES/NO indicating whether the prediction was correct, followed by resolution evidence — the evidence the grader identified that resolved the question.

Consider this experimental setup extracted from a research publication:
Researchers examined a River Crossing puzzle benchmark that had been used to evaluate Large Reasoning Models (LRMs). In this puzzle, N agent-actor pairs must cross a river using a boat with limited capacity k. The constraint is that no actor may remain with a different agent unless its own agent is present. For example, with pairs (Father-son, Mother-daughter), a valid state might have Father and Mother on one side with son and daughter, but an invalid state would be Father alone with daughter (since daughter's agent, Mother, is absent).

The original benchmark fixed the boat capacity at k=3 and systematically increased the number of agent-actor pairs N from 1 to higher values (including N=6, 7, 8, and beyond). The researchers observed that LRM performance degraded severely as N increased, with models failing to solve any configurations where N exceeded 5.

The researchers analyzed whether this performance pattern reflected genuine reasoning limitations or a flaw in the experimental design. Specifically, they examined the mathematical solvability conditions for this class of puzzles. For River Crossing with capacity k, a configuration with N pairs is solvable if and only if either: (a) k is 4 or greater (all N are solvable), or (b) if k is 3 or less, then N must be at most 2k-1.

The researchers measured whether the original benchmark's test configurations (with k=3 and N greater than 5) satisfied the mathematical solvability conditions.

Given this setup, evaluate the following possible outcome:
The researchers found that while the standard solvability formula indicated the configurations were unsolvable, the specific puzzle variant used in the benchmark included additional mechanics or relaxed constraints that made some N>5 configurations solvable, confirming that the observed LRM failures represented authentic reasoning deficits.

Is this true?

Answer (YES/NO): NO